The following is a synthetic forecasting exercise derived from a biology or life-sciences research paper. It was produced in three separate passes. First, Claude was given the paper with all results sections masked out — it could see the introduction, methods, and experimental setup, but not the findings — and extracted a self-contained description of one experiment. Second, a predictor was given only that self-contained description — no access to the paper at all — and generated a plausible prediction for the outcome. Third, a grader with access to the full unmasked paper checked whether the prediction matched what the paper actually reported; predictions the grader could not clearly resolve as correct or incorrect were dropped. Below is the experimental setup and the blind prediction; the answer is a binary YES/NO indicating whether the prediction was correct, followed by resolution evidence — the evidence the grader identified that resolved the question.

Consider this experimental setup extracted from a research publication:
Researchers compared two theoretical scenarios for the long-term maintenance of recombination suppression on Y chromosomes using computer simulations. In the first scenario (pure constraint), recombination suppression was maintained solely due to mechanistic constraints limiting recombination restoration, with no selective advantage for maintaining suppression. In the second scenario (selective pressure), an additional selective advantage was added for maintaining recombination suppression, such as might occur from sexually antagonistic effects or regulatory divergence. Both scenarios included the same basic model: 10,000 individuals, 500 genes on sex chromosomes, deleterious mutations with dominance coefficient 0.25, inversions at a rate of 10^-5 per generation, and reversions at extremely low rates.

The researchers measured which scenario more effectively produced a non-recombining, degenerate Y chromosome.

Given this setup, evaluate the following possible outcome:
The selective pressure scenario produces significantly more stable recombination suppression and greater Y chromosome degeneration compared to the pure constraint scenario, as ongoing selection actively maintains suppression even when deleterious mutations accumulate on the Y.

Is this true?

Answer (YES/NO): YES